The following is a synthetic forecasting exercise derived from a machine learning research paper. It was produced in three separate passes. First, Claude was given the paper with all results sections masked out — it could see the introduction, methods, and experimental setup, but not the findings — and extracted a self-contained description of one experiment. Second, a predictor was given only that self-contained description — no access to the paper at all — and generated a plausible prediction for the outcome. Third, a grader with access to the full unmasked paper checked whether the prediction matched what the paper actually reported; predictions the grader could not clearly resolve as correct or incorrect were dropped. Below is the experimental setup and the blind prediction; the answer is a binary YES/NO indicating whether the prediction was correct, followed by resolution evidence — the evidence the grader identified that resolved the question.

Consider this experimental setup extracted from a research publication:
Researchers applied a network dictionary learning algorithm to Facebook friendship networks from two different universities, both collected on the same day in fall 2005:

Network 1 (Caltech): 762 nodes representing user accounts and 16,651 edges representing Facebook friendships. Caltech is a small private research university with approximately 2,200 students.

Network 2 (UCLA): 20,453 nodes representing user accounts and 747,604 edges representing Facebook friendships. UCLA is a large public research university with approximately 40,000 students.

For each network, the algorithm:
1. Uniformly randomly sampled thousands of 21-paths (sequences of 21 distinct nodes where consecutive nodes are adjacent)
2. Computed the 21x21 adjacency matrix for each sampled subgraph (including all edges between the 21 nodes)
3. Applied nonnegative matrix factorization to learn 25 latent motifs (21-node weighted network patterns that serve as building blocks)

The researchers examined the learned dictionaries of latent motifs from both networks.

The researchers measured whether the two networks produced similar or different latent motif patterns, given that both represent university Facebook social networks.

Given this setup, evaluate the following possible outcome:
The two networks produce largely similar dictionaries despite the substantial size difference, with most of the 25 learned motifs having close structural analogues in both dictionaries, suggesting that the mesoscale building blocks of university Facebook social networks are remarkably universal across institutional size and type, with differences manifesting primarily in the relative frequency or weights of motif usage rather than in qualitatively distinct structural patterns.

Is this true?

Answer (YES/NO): NO